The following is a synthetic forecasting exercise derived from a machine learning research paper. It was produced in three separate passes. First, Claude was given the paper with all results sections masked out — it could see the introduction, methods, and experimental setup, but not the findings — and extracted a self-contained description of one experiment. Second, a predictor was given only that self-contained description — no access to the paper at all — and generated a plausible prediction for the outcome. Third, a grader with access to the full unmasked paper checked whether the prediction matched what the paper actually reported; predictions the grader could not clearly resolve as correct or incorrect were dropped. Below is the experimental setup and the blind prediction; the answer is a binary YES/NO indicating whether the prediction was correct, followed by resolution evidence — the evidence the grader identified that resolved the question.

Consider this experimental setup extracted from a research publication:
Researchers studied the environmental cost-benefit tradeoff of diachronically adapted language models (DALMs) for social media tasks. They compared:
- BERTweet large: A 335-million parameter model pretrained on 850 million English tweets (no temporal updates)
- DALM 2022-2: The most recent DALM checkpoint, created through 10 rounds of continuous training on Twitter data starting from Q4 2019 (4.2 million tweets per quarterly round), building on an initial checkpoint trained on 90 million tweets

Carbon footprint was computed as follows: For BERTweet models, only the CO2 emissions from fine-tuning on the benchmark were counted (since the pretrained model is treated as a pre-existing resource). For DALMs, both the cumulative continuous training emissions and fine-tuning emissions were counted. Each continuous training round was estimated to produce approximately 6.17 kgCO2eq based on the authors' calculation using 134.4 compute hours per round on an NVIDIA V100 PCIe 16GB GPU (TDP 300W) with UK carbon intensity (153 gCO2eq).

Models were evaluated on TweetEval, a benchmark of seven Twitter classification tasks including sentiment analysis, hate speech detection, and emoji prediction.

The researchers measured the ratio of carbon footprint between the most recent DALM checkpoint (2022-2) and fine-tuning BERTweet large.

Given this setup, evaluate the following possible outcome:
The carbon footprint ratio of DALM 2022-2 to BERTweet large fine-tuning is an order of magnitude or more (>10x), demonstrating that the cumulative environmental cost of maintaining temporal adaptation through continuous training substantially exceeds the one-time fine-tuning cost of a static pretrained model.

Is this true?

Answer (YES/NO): YES